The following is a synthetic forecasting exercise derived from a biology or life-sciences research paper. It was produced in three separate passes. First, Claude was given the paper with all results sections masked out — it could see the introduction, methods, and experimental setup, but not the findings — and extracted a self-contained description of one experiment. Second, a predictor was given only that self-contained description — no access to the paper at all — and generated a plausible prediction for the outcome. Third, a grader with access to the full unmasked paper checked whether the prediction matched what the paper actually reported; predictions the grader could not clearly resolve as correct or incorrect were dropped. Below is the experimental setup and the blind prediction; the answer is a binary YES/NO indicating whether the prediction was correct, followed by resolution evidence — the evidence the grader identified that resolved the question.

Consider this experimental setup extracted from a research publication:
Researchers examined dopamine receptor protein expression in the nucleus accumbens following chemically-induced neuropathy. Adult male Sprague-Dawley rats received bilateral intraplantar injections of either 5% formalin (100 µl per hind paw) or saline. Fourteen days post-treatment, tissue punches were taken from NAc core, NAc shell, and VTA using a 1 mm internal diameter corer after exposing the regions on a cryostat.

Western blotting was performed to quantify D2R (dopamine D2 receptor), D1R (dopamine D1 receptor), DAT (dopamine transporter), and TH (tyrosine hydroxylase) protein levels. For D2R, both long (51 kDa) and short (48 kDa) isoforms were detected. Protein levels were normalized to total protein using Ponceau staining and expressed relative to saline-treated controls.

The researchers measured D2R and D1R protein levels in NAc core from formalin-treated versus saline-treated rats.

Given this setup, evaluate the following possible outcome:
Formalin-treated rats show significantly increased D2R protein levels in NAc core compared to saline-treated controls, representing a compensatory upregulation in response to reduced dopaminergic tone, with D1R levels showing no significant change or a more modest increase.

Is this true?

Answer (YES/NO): NO